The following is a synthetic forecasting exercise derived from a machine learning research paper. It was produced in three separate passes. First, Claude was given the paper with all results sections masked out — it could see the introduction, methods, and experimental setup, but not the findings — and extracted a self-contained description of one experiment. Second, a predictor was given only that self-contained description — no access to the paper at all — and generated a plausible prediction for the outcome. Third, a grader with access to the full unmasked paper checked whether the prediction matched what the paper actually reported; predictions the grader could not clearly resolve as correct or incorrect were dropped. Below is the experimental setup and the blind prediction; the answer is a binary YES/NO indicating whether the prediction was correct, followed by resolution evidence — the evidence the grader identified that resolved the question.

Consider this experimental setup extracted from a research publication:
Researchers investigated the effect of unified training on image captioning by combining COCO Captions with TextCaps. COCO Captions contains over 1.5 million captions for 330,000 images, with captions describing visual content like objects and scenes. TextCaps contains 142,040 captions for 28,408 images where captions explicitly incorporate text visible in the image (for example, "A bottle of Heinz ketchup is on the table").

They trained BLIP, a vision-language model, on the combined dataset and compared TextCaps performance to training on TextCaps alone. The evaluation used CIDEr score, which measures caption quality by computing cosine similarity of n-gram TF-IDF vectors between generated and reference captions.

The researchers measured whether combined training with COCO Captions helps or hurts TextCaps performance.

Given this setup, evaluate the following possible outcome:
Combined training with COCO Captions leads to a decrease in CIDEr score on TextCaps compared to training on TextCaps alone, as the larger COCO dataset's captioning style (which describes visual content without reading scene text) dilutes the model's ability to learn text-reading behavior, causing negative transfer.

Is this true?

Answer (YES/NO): YES